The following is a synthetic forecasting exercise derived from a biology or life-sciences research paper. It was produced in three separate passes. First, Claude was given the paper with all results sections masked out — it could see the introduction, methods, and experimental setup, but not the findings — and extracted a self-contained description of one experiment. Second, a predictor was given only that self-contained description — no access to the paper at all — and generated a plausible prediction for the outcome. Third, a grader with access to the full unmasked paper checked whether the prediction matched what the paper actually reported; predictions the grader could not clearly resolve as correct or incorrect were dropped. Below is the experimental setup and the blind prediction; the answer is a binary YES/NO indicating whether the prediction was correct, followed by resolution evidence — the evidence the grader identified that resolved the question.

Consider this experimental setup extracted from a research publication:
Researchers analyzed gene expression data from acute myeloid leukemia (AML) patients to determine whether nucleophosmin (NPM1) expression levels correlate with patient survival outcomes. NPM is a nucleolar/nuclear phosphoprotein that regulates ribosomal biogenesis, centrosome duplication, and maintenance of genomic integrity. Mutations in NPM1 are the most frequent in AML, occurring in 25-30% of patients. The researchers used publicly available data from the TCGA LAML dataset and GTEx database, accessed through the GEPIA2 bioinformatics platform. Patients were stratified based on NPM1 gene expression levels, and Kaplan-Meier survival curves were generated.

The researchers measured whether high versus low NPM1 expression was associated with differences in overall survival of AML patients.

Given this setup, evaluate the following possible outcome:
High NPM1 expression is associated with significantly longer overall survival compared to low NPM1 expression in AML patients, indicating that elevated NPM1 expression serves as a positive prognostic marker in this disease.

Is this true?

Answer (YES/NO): YES